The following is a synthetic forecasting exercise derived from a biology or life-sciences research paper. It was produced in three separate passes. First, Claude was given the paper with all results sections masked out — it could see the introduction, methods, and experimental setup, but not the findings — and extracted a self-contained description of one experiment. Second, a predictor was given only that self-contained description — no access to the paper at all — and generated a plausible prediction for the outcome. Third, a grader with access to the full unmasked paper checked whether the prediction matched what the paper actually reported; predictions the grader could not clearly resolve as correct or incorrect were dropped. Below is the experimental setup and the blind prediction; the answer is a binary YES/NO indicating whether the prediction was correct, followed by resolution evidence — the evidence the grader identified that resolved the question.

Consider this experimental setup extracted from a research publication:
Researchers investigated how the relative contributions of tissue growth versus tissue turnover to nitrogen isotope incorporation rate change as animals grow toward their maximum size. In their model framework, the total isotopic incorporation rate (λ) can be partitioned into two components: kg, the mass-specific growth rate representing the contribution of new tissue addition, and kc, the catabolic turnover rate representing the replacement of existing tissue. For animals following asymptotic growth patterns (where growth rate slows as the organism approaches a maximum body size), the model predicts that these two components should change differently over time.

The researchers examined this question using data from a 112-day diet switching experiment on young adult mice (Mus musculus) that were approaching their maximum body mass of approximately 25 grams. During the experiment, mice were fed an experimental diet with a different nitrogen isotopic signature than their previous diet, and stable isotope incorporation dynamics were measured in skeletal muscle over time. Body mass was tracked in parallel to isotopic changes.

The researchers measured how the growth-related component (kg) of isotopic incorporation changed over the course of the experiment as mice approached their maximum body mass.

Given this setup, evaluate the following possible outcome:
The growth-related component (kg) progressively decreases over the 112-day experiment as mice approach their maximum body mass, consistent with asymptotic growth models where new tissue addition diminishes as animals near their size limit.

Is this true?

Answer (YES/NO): YES